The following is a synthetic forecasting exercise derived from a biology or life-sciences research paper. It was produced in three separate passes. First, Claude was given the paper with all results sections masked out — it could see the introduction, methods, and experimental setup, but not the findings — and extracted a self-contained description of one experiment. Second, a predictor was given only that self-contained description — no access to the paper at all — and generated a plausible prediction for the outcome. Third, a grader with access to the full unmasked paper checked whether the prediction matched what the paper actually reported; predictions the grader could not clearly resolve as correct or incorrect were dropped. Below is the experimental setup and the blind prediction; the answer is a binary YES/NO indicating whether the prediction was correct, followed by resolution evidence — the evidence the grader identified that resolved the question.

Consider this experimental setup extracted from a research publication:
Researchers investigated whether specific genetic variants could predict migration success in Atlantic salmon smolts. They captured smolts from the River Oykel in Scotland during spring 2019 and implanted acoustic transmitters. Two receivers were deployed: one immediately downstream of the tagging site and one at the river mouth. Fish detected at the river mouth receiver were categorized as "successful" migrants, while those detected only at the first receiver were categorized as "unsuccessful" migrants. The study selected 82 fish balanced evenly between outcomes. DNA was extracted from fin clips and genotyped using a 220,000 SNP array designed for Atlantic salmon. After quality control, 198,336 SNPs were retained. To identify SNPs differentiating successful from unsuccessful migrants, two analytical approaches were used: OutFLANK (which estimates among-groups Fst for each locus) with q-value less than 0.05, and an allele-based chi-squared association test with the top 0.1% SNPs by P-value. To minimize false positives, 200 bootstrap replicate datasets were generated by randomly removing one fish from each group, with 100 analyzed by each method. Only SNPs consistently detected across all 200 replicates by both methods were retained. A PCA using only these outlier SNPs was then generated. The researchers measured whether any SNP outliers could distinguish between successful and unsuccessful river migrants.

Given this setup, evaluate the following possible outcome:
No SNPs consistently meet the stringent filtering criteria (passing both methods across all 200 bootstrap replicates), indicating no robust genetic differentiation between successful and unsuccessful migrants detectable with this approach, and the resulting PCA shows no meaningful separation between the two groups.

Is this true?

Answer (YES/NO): NO